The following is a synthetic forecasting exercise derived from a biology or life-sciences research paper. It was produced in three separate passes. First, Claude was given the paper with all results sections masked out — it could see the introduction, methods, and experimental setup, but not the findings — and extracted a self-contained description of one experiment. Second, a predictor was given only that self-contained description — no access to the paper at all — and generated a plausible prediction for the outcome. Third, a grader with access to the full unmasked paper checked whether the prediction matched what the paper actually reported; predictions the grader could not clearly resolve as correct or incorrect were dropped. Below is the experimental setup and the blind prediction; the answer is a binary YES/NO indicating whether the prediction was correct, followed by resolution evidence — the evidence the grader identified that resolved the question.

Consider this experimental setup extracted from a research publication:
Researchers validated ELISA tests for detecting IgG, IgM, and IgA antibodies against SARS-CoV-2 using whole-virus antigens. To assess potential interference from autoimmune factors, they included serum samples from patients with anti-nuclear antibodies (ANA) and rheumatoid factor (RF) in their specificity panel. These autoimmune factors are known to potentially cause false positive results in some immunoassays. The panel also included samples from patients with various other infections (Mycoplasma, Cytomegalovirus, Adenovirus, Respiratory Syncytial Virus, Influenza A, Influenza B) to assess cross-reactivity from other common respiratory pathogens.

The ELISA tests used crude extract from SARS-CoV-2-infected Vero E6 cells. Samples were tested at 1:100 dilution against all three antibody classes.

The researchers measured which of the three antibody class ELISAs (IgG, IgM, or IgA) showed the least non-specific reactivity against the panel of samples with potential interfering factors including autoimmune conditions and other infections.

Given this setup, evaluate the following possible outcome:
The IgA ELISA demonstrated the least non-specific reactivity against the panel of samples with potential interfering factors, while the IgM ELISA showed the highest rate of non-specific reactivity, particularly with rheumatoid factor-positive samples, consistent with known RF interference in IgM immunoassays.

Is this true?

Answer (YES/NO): NO